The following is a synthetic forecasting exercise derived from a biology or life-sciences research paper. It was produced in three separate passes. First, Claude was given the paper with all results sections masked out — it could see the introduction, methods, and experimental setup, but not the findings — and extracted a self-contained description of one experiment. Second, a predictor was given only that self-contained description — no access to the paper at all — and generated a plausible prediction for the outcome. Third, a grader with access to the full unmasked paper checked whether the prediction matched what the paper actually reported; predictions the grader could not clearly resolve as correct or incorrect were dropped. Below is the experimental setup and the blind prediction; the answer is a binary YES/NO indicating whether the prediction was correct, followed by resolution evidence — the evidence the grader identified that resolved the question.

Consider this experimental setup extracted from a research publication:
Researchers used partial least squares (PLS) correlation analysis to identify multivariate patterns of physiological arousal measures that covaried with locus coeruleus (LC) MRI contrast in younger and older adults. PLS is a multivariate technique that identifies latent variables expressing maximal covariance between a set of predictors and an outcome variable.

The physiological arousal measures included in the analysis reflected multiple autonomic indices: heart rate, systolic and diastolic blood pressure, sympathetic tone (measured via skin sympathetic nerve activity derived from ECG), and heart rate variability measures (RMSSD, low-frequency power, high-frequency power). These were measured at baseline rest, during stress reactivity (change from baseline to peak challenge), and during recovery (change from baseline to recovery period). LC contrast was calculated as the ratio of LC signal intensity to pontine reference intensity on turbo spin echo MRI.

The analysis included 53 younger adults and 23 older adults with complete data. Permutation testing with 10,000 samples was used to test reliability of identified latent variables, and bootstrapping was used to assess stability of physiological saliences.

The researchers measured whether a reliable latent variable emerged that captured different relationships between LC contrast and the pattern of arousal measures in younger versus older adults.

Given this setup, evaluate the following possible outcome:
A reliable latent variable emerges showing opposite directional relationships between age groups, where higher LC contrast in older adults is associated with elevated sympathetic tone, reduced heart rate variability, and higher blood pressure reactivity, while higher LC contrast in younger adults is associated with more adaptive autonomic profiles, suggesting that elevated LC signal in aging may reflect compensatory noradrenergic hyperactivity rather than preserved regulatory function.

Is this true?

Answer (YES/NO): NO